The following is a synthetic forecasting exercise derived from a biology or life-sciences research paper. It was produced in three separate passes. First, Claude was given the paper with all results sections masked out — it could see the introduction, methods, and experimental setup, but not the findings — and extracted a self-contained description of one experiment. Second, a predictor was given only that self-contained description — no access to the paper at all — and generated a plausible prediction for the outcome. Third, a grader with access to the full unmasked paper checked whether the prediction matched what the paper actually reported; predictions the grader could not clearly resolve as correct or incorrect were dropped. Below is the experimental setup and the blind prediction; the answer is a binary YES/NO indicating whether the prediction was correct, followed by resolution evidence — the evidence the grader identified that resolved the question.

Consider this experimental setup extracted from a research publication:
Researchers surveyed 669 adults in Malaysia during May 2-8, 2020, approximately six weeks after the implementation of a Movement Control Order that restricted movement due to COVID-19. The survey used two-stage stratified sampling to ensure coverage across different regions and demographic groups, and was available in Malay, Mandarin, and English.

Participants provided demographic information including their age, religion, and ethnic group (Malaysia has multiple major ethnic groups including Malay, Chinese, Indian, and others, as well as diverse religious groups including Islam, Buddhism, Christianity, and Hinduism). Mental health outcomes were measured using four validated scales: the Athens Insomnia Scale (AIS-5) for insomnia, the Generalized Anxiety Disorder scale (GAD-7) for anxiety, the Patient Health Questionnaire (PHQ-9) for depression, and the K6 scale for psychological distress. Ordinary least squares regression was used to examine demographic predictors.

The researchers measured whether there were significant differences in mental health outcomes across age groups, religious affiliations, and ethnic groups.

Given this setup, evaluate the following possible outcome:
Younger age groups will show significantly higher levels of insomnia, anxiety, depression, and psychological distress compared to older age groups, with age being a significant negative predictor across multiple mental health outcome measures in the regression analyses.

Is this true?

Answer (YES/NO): YES